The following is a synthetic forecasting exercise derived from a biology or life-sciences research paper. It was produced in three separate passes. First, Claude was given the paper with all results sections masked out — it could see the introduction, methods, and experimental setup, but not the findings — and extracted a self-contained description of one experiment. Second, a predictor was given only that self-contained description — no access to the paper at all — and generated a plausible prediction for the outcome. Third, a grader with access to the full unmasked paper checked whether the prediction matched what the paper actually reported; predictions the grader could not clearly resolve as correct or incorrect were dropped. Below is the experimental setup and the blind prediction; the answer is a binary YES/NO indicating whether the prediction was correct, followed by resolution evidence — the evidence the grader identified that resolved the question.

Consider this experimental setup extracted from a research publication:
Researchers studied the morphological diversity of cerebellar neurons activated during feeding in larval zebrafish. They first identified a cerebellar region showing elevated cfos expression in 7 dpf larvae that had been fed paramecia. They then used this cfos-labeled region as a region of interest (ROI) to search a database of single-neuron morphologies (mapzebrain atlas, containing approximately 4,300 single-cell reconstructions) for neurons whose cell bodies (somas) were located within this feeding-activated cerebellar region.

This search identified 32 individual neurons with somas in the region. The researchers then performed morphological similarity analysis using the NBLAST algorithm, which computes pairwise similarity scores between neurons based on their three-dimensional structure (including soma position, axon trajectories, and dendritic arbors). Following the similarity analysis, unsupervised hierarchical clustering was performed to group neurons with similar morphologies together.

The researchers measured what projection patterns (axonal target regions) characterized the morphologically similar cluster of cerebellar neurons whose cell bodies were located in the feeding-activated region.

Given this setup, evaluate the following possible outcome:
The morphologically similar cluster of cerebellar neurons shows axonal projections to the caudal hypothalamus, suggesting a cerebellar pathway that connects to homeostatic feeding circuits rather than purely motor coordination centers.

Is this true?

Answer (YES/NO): NO